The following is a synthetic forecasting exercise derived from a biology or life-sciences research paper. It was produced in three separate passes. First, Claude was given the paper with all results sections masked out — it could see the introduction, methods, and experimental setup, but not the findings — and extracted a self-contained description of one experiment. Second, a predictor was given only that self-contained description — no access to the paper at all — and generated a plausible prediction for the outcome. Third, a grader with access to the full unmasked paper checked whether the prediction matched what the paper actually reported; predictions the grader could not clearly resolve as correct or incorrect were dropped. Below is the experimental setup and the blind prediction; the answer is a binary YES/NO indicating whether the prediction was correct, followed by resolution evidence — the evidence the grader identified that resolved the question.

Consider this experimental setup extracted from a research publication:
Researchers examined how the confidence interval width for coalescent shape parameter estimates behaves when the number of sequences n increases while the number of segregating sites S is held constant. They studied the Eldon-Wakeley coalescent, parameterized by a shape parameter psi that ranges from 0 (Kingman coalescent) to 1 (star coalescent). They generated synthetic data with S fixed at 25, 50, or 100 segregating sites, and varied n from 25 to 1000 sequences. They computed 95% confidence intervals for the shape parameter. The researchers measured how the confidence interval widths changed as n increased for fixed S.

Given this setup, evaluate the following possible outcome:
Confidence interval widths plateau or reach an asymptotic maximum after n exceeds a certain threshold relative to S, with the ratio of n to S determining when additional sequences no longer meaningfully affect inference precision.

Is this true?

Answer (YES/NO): NO